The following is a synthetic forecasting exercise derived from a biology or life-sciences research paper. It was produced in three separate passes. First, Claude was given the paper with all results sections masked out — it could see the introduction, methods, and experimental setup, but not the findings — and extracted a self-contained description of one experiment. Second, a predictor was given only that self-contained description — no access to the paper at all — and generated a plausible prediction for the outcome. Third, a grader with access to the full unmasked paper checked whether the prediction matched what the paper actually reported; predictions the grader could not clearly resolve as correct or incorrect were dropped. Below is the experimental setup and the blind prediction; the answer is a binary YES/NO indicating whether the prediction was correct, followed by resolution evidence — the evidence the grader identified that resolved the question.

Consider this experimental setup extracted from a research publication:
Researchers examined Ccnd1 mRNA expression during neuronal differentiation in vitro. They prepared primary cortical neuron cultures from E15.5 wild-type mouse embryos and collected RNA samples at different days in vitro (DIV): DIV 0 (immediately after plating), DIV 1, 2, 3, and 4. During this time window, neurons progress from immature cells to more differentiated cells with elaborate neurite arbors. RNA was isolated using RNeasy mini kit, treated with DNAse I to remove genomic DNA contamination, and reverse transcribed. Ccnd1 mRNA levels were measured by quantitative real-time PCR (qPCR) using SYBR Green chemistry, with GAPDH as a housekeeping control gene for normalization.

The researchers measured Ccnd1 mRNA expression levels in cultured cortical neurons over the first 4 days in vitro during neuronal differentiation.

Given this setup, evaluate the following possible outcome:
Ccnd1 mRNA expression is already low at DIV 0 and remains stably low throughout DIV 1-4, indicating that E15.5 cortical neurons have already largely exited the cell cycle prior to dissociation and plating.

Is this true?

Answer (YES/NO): NO